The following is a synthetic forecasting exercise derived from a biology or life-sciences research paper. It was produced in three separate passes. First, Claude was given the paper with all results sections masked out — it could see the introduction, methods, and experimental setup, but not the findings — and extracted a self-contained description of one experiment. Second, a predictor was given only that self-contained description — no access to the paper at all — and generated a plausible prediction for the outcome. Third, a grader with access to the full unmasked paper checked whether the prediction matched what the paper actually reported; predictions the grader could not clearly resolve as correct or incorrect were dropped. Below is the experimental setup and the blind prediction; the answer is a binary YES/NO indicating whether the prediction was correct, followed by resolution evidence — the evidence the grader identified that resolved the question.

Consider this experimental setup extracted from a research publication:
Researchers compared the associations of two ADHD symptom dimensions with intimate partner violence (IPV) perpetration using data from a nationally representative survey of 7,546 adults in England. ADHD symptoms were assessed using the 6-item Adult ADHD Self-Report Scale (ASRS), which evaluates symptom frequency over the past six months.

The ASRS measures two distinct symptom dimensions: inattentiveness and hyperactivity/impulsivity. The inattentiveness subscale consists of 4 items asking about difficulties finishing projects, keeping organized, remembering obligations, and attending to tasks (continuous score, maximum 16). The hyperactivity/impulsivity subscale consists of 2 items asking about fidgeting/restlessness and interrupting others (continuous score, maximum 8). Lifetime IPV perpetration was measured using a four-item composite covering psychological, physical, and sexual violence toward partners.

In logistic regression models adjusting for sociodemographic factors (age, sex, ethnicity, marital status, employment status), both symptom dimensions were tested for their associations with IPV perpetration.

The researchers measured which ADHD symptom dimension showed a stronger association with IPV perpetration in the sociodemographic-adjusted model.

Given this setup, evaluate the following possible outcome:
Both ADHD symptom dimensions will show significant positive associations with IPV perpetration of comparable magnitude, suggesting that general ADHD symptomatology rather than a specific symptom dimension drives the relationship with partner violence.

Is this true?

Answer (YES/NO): NO